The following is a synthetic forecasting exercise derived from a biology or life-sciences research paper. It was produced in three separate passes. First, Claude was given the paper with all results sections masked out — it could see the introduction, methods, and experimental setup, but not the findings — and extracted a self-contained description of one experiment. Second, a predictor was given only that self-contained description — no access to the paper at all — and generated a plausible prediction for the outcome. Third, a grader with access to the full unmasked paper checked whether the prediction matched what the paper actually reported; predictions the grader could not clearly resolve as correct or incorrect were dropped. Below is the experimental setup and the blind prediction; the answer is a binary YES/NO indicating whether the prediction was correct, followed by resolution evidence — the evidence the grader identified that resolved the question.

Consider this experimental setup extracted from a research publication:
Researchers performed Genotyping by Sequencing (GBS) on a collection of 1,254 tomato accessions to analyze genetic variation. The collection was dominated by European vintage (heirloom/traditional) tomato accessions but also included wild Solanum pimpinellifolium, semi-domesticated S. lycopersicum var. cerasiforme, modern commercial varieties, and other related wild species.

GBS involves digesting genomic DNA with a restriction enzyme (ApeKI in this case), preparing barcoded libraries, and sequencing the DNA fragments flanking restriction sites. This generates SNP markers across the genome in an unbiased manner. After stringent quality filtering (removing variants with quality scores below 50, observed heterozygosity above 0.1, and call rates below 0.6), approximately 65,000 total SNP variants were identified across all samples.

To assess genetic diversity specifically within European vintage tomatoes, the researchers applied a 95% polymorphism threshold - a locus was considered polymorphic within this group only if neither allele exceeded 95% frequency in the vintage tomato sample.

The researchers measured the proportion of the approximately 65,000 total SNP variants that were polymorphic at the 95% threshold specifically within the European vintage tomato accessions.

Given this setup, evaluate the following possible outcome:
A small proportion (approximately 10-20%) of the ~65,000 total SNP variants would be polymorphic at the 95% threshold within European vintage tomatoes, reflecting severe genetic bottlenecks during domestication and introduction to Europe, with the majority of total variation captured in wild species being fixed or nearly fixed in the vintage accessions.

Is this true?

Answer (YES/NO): NO